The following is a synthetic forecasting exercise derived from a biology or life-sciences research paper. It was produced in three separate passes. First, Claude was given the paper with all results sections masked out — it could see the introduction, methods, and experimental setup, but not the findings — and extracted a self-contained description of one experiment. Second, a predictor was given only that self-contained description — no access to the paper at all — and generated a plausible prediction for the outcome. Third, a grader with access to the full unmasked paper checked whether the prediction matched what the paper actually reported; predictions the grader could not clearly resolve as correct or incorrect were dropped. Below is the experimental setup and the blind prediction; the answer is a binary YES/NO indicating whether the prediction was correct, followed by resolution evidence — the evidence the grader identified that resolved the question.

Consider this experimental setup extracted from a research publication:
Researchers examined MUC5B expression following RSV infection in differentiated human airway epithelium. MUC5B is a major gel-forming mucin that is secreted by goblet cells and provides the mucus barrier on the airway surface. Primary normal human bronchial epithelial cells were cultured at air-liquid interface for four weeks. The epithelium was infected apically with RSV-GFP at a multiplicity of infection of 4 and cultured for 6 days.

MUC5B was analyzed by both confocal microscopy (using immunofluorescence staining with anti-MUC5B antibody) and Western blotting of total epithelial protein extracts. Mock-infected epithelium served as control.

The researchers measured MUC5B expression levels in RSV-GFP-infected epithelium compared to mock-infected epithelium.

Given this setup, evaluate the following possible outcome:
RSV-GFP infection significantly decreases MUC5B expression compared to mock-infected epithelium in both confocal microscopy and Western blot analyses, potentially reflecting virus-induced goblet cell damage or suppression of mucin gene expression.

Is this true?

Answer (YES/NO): NO